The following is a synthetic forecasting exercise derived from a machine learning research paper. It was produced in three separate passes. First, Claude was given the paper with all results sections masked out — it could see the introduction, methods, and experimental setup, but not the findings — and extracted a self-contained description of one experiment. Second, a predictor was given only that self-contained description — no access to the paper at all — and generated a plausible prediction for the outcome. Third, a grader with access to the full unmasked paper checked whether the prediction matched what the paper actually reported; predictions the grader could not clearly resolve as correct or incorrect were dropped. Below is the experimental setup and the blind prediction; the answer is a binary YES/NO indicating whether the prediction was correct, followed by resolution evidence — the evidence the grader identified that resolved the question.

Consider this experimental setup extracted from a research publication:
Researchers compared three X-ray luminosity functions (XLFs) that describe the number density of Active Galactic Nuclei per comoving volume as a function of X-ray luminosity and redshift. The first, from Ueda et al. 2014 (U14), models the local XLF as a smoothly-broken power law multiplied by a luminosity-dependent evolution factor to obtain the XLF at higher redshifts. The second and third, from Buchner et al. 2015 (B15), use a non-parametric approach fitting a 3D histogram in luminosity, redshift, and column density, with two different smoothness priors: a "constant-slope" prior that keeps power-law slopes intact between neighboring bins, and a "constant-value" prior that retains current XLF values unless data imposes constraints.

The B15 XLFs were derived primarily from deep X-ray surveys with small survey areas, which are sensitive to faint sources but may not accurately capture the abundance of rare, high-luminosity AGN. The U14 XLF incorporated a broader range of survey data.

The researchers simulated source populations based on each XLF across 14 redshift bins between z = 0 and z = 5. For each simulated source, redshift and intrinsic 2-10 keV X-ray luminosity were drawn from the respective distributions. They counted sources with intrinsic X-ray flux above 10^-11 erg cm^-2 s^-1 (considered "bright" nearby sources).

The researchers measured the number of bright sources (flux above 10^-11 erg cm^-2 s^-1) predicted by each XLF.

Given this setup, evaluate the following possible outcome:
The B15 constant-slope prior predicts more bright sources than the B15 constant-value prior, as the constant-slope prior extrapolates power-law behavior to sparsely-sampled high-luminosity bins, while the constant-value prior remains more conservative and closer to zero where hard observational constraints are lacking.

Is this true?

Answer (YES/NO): NO